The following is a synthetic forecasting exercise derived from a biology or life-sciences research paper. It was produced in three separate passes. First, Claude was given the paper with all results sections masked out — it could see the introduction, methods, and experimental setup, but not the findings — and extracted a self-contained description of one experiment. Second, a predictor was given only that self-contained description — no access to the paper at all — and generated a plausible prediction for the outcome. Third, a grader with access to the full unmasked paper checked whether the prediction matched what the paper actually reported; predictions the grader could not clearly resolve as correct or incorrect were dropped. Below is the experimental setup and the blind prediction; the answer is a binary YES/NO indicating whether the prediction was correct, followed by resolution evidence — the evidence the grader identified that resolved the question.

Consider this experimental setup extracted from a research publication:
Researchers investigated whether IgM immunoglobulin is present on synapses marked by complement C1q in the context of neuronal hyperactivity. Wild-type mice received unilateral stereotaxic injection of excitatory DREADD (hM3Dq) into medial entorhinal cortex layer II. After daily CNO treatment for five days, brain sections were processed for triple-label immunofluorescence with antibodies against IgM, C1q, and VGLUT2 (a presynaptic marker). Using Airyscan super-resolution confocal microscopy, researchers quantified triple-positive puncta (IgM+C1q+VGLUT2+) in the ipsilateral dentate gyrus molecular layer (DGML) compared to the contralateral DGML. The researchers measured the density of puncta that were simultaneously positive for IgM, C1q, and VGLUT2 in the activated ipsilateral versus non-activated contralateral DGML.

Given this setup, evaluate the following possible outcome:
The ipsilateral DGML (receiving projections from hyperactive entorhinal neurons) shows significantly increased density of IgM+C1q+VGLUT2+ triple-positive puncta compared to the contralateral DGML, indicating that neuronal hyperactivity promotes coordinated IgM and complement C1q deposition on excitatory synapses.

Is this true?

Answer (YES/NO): YES